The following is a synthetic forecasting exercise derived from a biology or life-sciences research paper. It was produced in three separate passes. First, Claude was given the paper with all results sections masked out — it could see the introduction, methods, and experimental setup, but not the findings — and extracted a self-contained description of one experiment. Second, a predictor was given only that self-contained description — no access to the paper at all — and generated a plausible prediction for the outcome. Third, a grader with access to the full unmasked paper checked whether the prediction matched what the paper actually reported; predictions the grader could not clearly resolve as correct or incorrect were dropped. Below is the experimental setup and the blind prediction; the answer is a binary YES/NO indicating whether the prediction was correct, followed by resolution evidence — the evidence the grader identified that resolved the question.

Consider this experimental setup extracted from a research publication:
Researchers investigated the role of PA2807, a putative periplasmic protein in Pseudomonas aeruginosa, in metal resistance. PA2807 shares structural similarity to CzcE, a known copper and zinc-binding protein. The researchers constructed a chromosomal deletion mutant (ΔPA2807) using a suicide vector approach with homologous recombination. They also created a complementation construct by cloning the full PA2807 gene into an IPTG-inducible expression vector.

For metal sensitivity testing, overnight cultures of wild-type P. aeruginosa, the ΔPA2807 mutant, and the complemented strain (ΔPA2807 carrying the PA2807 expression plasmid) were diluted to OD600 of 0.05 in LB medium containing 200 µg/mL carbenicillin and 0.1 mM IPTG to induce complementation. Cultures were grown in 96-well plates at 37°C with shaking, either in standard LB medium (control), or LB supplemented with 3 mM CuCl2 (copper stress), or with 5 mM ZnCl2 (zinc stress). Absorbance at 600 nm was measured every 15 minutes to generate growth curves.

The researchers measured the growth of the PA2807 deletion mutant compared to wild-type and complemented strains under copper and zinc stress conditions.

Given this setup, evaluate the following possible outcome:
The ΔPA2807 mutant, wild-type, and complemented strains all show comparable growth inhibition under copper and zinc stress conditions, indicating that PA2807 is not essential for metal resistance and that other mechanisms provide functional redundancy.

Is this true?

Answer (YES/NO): NO